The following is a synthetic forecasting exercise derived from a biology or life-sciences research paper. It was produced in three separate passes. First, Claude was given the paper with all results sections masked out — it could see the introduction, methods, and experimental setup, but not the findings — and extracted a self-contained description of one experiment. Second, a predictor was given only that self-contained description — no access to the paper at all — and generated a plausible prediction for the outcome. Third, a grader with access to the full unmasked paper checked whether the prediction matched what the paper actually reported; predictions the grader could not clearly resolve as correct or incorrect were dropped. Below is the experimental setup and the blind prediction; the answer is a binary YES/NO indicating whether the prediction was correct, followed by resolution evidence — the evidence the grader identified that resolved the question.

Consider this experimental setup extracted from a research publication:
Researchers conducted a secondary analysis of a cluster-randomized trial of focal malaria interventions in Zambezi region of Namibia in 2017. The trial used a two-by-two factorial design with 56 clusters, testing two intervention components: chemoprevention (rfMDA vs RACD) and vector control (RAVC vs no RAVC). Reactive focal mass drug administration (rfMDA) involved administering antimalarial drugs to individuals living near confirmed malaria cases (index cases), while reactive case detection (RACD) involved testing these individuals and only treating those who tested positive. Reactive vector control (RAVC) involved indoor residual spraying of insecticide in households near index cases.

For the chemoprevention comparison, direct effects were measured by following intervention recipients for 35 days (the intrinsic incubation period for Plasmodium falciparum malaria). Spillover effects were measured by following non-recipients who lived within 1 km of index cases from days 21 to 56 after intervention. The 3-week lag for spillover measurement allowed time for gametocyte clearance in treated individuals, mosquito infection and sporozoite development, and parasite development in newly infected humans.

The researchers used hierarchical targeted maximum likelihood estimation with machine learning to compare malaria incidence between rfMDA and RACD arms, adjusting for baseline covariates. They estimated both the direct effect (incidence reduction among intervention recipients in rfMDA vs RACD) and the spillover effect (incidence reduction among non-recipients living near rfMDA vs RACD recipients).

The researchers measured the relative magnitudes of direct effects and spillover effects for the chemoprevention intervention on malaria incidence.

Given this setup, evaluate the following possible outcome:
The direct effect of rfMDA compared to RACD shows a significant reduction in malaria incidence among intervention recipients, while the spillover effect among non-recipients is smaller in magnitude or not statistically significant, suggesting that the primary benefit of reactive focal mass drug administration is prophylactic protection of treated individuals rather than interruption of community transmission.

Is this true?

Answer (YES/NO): NO